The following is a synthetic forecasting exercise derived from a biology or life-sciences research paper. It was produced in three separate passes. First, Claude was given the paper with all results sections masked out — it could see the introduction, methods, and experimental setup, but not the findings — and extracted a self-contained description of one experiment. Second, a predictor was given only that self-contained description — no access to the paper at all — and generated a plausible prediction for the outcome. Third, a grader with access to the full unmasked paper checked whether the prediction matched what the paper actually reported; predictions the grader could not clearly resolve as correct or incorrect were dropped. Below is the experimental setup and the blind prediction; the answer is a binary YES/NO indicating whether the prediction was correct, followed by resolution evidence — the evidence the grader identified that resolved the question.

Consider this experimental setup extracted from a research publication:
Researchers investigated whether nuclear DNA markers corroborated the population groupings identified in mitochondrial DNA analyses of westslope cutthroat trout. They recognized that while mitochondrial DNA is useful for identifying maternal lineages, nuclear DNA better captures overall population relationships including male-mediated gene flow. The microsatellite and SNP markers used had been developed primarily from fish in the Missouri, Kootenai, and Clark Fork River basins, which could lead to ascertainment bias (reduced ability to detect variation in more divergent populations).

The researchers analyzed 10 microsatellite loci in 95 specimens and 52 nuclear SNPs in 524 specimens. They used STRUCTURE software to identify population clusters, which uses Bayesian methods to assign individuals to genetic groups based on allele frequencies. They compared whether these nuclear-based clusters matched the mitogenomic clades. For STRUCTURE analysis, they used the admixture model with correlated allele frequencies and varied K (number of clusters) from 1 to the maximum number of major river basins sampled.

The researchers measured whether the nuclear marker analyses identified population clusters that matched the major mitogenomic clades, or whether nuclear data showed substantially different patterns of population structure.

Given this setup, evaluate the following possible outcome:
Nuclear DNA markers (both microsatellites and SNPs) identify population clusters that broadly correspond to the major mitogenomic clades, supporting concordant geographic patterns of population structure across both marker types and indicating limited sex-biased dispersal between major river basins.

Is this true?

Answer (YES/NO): NO